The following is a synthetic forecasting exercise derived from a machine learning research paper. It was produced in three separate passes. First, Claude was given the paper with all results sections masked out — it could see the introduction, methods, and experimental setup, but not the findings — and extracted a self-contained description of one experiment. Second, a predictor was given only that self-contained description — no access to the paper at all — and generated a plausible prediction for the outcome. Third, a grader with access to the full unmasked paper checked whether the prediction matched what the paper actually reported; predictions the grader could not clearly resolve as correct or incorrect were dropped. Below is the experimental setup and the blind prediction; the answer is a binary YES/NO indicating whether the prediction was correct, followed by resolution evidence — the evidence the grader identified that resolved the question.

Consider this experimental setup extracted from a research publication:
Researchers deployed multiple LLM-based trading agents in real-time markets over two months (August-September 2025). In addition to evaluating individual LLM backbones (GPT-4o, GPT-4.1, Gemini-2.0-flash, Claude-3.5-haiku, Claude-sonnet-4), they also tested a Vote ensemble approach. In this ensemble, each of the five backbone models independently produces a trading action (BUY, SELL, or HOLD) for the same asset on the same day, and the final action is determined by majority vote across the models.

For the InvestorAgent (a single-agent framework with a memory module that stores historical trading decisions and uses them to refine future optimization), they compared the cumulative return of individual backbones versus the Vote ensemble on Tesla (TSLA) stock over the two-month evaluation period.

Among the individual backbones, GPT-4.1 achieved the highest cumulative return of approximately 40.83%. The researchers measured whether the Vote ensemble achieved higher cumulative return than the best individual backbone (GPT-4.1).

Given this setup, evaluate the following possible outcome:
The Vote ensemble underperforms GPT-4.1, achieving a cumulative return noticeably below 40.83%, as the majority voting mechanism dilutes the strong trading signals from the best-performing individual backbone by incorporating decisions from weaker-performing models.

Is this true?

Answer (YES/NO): YES